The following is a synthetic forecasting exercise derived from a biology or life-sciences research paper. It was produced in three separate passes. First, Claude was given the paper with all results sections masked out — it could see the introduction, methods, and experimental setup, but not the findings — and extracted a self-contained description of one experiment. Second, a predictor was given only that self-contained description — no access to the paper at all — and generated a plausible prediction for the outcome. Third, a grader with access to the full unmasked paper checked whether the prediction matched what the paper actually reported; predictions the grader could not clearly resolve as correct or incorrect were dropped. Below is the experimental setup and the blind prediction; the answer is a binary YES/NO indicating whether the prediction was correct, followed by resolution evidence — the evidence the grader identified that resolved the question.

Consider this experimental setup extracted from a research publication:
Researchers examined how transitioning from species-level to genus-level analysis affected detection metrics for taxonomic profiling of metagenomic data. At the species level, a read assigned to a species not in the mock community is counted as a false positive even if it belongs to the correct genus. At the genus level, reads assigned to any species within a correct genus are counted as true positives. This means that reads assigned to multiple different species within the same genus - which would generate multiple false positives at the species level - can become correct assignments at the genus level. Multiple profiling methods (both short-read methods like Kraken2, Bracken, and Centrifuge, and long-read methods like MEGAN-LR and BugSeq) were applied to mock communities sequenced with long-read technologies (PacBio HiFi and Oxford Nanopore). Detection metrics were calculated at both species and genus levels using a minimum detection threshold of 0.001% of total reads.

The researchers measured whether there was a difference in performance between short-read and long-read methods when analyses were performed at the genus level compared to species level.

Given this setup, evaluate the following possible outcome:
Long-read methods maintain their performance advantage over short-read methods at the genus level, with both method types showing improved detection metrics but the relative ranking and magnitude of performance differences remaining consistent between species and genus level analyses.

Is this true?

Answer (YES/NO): YES